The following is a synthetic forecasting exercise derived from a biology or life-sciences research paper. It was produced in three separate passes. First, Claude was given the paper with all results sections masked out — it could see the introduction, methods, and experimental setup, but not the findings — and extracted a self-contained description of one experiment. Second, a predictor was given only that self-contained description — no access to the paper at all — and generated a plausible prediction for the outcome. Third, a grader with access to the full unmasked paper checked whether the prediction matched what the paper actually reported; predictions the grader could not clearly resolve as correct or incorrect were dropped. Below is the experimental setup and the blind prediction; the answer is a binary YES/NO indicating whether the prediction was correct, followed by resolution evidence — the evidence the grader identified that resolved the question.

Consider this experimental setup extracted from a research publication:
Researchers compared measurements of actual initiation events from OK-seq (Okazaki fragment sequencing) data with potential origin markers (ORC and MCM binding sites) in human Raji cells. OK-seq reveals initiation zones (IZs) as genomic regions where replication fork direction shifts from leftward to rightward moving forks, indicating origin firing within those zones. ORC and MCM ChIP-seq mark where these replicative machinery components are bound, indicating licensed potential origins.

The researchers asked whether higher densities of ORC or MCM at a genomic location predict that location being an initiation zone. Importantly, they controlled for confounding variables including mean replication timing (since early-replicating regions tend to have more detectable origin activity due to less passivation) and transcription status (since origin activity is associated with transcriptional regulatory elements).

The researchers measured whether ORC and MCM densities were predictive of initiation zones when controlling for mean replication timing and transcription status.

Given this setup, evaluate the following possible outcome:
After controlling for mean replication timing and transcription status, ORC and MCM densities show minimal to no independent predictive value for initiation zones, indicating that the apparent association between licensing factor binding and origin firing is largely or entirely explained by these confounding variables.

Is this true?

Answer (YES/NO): YES